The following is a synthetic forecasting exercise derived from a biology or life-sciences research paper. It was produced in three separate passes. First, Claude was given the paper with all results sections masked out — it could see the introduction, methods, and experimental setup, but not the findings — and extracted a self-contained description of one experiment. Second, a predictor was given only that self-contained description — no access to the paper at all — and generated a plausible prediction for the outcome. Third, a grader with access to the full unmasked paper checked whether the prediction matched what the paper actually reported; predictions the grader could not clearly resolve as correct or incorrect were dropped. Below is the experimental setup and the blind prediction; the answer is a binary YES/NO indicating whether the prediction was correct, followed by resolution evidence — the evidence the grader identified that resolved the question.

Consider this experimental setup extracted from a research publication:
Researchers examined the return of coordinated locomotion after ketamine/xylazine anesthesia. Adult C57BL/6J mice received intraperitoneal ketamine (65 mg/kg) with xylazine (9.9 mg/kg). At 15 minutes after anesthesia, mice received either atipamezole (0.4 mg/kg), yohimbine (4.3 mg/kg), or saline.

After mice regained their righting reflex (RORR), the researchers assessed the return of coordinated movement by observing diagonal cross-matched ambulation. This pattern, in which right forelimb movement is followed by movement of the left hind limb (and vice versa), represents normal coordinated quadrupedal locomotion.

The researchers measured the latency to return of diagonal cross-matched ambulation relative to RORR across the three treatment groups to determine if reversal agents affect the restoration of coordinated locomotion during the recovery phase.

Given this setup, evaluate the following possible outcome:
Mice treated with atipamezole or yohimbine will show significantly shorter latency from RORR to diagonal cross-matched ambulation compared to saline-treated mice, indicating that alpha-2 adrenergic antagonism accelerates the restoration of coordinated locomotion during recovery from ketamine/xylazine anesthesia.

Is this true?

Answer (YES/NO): NO